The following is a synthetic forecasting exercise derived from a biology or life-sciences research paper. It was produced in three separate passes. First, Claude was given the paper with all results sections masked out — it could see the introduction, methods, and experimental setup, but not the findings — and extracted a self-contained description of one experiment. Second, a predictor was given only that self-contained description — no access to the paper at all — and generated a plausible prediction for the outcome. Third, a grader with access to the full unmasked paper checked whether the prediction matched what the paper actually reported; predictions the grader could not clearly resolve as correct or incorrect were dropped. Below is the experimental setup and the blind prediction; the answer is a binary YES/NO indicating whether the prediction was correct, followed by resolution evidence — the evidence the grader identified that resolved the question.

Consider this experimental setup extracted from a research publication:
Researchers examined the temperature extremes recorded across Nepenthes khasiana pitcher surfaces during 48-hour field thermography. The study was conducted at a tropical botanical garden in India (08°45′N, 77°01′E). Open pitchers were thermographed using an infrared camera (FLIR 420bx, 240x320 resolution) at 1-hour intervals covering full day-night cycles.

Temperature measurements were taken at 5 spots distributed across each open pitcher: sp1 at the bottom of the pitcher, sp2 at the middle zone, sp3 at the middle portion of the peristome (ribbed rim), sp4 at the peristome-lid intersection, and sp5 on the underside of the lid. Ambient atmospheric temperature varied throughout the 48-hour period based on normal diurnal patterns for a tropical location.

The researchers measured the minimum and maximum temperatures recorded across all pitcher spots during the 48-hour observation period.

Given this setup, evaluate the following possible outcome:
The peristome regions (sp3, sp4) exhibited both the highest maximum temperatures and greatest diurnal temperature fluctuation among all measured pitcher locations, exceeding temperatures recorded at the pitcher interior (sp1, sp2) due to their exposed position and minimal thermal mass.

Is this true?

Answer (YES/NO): NO